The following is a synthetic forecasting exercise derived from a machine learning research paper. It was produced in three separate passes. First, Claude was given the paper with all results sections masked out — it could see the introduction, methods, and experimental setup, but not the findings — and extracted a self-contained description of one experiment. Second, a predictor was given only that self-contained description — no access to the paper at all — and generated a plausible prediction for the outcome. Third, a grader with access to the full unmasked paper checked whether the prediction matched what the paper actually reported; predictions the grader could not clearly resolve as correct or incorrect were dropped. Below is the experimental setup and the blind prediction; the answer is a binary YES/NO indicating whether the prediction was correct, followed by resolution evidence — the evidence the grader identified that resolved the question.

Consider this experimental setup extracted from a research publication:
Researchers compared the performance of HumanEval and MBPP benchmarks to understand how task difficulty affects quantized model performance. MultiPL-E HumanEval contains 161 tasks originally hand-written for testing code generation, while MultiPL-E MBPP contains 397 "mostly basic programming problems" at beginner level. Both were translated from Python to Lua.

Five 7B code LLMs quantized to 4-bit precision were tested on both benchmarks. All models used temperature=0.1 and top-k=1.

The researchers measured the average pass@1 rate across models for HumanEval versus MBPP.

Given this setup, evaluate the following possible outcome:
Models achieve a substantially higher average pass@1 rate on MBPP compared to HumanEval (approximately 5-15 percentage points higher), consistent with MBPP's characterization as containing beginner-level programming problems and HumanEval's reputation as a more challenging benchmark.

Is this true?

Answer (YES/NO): YES